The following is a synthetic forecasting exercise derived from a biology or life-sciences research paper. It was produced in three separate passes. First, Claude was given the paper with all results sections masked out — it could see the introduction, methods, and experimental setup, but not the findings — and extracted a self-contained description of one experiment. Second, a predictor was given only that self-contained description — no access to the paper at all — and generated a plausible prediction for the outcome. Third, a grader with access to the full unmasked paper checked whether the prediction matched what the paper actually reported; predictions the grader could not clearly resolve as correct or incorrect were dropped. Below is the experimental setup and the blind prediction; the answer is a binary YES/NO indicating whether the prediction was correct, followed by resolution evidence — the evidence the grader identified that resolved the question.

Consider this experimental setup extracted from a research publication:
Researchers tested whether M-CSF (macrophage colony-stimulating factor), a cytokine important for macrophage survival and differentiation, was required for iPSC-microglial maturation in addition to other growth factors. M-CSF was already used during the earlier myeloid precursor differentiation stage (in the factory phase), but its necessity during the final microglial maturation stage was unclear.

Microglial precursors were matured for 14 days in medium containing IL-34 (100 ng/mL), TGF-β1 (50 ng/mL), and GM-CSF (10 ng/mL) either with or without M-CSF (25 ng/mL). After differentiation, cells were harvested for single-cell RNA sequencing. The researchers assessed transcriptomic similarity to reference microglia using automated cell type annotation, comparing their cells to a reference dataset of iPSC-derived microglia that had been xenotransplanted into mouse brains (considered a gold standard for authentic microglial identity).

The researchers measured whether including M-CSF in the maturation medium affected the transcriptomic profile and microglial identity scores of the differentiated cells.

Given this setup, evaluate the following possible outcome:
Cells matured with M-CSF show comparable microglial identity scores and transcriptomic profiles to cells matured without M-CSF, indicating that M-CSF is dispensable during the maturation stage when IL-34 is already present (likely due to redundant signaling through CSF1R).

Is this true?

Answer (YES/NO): NO